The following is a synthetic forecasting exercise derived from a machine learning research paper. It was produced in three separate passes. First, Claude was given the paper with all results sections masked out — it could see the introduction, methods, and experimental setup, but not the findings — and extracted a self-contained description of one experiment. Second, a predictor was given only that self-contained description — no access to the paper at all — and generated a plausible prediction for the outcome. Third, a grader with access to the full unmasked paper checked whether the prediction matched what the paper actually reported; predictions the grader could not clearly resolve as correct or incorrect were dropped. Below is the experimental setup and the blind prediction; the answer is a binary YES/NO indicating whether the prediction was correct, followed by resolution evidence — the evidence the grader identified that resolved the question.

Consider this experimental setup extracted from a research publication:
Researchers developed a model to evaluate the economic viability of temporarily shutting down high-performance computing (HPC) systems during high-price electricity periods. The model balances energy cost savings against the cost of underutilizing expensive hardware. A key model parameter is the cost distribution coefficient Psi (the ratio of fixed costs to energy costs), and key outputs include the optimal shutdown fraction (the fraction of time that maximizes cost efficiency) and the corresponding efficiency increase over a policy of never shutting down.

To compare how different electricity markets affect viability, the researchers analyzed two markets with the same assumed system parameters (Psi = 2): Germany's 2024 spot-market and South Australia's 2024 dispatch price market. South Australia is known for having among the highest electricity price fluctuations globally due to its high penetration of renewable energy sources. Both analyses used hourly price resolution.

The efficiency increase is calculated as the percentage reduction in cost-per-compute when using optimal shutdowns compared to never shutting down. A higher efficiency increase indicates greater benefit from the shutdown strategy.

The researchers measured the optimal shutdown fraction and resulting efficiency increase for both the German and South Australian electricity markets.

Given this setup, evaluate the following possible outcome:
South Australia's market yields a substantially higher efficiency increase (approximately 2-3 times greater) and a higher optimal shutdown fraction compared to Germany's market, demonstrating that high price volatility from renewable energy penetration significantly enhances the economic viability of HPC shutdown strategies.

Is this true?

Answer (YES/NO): NO